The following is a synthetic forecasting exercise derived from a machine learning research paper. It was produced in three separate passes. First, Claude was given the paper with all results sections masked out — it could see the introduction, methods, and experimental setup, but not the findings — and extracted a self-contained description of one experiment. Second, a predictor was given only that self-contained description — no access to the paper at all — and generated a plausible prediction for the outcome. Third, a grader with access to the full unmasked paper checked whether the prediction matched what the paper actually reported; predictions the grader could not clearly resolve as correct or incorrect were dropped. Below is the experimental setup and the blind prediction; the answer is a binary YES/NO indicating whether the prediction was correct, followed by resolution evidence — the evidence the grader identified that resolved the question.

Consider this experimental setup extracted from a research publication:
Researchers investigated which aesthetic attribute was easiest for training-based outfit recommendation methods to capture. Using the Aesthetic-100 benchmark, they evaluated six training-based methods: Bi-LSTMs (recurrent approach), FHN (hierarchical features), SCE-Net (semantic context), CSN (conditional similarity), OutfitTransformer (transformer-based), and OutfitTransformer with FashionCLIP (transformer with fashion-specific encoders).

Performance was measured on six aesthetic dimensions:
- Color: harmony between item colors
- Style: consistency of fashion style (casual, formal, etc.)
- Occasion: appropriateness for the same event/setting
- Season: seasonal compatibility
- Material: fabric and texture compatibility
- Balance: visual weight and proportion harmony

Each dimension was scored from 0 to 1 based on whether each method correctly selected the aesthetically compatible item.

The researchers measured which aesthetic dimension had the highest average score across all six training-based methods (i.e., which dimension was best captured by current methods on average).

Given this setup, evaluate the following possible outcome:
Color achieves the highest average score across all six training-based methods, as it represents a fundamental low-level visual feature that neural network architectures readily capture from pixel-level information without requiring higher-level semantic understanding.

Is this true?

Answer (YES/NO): YES